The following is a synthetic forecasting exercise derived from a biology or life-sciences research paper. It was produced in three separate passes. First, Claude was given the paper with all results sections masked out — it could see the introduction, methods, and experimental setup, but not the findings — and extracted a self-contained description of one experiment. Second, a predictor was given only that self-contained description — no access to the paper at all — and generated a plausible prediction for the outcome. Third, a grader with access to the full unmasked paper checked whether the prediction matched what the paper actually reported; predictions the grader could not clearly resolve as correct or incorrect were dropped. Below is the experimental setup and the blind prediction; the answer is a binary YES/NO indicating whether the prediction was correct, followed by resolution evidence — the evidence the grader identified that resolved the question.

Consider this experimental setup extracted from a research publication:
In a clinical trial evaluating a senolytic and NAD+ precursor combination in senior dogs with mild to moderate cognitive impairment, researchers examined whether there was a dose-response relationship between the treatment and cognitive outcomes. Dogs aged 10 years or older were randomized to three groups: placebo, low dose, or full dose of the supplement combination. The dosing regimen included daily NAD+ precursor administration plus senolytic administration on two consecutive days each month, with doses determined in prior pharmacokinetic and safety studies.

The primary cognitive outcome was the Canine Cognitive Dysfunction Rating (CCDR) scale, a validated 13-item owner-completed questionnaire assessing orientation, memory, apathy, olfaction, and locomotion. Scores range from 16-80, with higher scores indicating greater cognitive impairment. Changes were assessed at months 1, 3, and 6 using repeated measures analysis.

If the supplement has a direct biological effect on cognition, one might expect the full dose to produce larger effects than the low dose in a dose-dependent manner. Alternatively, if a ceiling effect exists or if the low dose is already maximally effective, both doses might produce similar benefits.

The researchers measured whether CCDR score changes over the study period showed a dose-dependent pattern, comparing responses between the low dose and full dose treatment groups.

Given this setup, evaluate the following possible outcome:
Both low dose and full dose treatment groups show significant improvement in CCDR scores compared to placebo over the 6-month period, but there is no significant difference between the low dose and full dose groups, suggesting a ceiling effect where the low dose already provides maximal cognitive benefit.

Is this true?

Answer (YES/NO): NO